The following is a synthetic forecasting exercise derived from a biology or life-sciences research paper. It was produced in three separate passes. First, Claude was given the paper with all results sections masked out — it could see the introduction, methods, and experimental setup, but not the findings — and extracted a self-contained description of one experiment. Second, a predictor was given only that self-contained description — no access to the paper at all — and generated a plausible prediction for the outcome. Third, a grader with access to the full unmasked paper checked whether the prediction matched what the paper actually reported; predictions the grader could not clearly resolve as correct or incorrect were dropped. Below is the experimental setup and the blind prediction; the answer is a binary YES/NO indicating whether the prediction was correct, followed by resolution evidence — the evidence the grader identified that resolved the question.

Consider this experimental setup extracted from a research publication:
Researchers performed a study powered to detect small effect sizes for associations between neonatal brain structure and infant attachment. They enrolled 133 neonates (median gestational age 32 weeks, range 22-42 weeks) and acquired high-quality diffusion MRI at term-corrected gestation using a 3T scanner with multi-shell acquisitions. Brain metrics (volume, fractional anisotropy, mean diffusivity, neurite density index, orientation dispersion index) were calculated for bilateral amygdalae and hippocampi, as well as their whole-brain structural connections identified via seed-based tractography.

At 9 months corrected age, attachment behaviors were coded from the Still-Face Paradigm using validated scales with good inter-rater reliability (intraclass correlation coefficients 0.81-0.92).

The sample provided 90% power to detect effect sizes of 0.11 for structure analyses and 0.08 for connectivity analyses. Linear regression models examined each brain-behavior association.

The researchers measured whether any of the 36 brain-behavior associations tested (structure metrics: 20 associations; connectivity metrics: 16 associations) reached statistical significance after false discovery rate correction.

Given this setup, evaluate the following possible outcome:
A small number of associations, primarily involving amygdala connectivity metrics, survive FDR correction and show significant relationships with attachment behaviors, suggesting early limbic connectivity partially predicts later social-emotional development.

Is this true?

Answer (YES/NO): NO